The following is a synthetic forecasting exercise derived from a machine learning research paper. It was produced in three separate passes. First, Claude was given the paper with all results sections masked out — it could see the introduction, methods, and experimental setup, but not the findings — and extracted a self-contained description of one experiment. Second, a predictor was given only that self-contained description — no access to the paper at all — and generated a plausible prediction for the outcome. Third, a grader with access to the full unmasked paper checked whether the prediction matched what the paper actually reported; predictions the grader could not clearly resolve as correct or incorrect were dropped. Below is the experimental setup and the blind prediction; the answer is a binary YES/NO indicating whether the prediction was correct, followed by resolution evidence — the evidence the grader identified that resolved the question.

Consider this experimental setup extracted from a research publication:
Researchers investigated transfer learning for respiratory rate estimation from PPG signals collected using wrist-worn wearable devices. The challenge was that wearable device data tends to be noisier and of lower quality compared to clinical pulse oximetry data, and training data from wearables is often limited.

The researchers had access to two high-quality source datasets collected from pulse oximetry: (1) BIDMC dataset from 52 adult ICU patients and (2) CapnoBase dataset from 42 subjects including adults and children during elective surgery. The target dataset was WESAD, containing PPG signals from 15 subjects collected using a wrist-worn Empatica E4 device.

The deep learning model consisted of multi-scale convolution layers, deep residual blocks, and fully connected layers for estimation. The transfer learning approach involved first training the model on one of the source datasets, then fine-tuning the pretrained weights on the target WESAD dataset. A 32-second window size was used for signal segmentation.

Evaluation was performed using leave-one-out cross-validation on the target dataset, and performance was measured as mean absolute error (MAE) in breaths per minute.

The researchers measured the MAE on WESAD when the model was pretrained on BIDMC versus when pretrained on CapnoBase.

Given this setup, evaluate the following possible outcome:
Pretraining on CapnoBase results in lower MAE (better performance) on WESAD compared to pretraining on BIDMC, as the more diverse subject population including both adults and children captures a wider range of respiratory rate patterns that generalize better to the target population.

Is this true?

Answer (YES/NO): NO